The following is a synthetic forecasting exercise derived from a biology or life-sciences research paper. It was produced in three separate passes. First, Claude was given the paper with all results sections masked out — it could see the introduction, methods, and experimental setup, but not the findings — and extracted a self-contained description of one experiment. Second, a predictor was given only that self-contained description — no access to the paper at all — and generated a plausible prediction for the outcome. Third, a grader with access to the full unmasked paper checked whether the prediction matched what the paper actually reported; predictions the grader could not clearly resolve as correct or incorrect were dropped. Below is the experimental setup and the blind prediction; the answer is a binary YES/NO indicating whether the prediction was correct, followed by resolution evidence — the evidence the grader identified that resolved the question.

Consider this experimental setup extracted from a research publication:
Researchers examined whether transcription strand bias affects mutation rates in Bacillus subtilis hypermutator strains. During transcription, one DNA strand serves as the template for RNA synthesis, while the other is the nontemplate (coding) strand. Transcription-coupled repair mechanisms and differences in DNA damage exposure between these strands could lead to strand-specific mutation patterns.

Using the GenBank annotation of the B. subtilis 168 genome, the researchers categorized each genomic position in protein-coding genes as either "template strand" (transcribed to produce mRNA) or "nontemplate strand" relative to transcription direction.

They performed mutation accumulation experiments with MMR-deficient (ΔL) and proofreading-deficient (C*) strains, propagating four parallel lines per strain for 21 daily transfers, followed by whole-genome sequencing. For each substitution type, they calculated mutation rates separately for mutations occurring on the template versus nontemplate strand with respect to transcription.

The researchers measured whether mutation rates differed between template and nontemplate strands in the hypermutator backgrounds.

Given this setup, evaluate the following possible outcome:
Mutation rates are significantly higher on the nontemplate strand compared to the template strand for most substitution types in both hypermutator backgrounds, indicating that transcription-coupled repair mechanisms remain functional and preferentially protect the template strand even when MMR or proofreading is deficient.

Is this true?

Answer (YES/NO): NO